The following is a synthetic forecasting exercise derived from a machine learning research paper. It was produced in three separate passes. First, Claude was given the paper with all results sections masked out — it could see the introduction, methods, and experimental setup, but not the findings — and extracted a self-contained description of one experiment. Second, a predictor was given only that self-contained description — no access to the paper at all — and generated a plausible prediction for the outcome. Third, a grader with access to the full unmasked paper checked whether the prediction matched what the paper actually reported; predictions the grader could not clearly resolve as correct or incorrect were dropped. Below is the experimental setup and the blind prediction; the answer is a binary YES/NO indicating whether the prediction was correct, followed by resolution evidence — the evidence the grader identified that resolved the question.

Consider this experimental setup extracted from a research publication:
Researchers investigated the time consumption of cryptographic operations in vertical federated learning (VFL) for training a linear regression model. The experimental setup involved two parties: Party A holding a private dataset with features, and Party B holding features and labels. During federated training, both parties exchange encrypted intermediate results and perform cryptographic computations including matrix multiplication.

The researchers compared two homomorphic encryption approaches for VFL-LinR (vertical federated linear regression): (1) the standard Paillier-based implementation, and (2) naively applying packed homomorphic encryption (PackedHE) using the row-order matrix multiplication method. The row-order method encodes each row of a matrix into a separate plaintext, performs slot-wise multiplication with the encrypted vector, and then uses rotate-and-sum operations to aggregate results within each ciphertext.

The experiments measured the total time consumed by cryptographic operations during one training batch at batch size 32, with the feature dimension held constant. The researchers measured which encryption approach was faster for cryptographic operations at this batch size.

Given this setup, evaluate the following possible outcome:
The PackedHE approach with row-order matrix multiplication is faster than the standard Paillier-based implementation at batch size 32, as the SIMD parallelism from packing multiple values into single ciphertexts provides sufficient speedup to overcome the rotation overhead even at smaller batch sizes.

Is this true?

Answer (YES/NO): NO